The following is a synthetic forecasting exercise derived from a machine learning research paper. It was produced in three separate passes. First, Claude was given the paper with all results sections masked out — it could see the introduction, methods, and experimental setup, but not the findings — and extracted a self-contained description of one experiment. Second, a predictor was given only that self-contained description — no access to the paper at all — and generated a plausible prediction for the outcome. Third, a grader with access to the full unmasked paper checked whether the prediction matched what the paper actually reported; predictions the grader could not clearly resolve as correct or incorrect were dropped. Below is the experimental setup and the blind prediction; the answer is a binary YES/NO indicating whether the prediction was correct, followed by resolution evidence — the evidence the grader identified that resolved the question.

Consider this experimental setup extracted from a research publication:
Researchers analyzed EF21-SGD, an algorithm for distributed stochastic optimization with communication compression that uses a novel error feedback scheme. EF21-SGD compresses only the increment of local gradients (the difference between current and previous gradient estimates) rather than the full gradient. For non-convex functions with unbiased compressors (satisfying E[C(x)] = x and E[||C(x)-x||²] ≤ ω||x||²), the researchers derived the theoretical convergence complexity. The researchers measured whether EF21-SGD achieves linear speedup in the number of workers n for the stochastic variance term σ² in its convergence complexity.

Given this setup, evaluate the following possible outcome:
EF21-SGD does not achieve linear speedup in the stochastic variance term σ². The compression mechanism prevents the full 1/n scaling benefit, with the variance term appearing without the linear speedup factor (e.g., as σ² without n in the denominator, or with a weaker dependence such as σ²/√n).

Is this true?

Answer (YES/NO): YES